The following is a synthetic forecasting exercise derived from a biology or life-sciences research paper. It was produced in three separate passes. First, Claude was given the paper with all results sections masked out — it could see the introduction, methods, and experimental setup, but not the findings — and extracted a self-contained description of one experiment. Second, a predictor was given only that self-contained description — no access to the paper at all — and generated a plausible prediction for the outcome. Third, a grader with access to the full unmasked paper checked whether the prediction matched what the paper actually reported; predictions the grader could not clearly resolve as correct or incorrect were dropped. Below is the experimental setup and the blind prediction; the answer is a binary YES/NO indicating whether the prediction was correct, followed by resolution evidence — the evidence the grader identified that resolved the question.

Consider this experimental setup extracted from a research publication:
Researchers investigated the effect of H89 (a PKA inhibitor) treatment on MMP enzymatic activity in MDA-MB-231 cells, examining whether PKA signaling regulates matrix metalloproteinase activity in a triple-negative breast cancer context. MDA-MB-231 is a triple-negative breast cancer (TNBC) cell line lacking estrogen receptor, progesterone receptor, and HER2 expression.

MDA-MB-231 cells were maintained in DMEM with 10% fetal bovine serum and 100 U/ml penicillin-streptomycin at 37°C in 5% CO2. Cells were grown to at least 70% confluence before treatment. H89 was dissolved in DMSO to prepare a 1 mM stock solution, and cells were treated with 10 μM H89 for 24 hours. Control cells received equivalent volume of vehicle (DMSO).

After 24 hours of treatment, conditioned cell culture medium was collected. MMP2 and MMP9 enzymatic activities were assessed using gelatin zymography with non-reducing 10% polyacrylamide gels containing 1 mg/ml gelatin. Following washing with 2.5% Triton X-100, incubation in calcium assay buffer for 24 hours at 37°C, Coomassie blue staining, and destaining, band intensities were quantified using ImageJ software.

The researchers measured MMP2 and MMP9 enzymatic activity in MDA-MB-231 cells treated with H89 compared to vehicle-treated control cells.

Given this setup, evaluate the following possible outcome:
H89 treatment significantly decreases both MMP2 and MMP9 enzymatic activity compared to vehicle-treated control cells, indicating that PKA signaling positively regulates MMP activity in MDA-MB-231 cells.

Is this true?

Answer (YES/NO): NO